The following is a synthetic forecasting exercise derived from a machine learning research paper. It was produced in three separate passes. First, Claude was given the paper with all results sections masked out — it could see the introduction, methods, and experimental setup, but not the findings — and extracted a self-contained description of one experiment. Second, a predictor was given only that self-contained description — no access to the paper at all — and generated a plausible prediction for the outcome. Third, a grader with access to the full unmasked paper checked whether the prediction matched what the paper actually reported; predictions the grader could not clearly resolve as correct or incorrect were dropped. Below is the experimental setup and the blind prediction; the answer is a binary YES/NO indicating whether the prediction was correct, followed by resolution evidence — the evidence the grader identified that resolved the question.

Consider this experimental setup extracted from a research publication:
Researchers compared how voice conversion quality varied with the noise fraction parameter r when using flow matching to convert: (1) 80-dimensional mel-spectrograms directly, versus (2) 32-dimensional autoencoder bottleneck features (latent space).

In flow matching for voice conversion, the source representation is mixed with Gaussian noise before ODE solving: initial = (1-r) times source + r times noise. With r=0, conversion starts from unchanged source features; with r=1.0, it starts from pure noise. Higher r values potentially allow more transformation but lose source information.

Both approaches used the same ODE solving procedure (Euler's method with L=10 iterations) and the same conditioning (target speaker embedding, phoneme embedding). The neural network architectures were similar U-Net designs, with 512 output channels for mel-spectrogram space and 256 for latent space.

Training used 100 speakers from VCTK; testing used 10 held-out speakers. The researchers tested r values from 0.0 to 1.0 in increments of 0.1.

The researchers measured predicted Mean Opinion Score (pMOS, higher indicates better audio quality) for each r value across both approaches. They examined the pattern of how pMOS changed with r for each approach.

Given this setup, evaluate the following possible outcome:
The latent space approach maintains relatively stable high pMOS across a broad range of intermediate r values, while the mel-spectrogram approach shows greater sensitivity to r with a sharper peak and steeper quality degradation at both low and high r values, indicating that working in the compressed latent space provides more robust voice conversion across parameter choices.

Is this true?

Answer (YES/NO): NO